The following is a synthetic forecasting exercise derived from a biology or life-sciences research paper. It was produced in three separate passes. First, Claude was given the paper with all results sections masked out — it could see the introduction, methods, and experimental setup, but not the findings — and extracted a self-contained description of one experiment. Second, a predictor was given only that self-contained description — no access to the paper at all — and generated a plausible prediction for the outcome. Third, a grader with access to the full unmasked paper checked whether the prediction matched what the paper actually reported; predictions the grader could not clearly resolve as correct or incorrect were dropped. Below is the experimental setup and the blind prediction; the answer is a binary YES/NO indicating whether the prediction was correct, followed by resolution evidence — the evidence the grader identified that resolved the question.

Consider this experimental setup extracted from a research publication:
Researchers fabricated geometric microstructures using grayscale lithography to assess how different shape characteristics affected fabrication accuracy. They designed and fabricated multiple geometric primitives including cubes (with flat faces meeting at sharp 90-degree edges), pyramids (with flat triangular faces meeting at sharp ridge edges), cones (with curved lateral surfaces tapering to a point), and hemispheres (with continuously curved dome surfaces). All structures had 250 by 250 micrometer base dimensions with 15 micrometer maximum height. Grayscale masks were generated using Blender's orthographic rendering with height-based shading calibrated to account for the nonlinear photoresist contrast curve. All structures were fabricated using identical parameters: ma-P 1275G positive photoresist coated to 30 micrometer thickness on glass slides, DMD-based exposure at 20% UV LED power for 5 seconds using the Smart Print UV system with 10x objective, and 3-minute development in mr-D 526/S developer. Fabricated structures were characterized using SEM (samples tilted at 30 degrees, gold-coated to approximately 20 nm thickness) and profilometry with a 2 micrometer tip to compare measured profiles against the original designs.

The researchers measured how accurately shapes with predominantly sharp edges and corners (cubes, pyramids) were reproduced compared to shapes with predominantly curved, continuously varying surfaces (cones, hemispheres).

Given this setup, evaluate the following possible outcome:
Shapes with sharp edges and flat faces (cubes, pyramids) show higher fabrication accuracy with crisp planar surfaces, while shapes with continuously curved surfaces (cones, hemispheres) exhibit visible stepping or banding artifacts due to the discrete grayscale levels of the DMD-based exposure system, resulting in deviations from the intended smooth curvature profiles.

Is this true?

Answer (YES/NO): NO